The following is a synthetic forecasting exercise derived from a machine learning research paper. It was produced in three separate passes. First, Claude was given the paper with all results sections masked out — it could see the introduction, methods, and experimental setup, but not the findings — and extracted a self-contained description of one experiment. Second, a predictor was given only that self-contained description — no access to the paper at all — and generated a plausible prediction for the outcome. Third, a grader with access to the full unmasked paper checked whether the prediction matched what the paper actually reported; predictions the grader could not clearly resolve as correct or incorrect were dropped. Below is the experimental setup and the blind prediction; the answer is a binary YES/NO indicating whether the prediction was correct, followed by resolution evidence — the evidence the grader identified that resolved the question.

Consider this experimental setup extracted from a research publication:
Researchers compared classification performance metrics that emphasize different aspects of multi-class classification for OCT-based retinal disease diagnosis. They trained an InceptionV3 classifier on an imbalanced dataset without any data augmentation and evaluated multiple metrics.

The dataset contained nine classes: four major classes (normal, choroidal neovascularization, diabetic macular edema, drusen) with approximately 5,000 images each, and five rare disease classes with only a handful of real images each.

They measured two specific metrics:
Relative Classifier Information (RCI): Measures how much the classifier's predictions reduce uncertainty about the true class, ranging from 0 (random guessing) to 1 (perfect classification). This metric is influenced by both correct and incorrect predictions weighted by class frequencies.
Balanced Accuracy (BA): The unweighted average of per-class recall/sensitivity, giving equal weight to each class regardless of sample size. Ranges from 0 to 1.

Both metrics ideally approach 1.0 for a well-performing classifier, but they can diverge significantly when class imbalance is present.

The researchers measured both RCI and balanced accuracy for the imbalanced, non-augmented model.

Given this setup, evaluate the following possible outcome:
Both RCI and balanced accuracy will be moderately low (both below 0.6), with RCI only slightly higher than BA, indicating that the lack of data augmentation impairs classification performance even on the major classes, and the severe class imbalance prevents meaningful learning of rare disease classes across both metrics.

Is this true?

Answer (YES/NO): NO